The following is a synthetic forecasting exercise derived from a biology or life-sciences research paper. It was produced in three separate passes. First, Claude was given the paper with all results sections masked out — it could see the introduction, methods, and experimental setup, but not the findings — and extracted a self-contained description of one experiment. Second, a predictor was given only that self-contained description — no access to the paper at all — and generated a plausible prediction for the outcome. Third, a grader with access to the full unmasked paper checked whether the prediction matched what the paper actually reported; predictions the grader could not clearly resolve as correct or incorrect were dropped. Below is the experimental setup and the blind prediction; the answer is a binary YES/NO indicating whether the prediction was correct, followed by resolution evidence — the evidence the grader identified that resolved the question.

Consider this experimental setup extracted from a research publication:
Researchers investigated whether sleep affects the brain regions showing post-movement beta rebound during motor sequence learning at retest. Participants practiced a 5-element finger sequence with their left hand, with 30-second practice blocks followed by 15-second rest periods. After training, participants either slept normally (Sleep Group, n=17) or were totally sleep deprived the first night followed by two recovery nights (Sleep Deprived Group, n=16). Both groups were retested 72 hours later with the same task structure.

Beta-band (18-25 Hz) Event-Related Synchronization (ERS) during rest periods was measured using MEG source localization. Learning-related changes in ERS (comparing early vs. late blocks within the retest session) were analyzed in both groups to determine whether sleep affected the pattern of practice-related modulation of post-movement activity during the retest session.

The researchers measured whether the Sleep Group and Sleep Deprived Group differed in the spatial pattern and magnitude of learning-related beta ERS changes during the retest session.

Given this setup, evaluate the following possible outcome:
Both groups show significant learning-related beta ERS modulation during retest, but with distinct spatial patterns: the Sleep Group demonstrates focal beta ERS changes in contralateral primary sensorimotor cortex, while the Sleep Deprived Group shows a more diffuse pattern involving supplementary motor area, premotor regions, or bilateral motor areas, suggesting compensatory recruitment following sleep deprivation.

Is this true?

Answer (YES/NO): NO